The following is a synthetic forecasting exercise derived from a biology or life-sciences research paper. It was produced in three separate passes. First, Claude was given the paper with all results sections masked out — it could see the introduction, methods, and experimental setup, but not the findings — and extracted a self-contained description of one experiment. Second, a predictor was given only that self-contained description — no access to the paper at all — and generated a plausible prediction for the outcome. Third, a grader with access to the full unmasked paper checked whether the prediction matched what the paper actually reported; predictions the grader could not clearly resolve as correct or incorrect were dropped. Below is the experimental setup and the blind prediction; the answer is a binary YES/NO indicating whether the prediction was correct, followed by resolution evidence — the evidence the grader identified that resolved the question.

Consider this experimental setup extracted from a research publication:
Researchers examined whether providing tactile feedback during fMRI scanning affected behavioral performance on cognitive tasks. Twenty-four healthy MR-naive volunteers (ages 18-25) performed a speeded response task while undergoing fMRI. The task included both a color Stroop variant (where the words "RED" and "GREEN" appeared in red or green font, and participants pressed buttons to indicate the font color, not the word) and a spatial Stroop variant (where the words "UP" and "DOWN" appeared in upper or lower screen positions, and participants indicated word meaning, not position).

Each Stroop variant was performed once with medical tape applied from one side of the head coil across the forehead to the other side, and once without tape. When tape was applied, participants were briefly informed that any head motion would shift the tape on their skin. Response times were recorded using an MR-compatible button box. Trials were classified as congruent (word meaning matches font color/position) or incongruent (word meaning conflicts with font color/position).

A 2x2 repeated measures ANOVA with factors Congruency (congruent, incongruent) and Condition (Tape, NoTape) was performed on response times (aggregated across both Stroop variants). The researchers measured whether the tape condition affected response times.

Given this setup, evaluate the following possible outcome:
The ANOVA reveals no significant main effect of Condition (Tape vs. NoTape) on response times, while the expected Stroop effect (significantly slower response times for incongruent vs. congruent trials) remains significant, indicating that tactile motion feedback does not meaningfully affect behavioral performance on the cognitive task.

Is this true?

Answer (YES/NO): YES